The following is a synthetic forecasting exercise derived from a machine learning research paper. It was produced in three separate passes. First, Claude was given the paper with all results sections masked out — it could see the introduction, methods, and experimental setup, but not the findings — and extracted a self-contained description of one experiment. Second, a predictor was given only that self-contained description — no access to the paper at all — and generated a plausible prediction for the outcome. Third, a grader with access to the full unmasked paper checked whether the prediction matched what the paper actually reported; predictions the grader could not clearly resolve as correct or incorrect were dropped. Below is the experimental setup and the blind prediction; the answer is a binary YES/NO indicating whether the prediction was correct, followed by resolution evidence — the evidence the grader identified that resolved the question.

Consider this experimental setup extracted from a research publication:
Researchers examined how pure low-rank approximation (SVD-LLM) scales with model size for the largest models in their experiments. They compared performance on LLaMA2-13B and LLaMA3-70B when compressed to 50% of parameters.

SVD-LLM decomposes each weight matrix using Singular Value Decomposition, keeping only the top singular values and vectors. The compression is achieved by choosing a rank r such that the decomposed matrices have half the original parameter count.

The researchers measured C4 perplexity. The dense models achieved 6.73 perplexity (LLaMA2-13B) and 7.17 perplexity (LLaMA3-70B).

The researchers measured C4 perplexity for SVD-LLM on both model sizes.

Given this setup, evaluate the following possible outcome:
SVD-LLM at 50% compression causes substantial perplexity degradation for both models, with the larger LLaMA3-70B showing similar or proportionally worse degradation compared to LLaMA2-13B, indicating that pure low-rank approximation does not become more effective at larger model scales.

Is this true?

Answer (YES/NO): YES